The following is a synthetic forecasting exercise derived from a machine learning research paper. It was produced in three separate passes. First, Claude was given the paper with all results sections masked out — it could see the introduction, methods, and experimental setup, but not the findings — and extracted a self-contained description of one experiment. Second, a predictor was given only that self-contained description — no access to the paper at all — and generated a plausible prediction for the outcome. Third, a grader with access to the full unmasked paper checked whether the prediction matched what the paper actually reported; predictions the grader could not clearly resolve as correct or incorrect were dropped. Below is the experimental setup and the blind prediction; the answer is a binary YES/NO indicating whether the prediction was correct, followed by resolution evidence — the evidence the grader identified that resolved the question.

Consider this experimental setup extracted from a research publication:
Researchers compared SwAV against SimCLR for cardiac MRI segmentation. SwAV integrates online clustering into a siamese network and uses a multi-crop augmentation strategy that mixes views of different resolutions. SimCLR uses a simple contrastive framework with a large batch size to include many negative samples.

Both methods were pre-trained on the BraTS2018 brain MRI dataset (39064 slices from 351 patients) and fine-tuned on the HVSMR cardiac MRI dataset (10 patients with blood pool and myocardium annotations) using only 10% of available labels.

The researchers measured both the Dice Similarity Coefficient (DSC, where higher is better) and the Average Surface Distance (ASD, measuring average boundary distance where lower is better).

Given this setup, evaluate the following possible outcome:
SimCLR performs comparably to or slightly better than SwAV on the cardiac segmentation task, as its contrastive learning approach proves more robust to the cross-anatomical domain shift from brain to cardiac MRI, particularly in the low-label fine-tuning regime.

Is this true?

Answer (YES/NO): NO